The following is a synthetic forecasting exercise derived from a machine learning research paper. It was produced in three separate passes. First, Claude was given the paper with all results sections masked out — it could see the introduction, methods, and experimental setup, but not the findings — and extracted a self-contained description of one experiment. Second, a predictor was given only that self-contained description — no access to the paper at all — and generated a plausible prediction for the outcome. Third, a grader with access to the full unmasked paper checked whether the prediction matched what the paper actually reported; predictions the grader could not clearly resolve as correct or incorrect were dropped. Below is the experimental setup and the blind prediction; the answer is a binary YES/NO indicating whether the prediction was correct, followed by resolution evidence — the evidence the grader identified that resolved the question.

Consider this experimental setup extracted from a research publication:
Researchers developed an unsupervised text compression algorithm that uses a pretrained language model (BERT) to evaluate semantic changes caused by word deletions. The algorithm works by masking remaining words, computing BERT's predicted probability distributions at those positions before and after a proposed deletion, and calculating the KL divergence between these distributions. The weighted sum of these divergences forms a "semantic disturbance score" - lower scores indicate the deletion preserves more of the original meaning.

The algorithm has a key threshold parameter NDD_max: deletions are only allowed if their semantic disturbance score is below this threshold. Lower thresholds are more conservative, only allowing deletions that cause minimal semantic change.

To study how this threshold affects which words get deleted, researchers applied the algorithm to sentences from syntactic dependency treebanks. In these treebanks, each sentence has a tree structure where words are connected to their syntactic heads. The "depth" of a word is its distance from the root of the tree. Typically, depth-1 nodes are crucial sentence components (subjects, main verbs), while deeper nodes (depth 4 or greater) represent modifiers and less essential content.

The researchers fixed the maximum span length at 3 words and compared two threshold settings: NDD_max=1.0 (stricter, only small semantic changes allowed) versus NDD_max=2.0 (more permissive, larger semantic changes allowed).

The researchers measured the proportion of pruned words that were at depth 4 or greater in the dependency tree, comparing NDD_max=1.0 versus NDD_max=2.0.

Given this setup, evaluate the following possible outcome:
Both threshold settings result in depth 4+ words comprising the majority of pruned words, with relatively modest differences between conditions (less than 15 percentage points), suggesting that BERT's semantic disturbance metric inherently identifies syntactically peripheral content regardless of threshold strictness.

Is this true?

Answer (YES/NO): YES